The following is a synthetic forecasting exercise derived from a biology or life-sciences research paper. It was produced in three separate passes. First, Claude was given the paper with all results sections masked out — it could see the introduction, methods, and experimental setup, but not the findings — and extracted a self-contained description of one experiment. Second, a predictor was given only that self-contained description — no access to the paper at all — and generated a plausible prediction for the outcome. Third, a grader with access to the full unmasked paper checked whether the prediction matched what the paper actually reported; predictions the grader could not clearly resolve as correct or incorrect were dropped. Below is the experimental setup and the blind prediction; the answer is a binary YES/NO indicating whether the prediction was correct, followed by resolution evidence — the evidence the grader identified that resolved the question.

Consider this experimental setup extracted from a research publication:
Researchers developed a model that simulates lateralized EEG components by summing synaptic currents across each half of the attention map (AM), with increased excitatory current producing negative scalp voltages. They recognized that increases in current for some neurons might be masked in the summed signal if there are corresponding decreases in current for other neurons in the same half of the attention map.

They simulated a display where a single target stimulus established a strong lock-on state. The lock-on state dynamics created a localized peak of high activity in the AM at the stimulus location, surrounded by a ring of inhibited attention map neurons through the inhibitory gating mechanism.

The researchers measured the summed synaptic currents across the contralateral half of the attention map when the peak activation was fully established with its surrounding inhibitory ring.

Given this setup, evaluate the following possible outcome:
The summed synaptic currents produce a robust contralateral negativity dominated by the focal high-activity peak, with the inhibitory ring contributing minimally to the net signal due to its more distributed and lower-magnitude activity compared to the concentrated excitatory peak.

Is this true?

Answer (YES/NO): NO